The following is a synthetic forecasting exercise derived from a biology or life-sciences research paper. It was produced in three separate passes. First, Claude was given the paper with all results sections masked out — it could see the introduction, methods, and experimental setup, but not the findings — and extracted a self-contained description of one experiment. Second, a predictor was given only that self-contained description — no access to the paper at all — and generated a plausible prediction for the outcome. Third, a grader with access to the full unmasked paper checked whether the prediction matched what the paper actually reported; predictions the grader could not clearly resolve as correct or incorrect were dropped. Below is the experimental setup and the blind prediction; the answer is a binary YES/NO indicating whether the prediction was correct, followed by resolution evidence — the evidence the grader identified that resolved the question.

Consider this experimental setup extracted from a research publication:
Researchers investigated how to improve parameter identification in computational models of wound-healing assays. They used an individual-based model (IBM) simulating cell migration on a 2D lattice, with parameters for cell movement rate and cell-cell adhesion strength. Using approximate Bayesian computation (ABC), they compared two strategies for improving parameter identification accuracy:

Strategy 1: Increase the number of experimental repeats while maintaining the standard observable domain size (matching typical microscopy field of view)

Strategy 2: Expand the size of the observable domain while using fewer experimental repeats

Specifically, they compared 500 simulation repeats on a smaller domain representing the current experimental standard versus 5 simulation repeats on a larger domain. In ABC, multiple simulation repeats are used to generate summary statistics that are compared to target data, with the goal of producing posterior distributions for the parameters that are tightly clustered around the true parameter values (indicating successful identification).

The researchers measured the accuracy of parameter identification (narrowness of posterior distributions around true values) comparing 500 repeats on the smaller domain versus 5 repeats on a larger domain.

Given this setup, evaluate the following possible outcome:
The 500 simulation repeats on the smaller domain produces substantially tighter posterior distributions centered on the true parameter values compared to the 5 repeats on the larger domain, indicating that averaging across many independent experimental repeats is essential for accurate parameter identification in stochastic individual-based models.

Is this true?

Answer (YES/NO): NO